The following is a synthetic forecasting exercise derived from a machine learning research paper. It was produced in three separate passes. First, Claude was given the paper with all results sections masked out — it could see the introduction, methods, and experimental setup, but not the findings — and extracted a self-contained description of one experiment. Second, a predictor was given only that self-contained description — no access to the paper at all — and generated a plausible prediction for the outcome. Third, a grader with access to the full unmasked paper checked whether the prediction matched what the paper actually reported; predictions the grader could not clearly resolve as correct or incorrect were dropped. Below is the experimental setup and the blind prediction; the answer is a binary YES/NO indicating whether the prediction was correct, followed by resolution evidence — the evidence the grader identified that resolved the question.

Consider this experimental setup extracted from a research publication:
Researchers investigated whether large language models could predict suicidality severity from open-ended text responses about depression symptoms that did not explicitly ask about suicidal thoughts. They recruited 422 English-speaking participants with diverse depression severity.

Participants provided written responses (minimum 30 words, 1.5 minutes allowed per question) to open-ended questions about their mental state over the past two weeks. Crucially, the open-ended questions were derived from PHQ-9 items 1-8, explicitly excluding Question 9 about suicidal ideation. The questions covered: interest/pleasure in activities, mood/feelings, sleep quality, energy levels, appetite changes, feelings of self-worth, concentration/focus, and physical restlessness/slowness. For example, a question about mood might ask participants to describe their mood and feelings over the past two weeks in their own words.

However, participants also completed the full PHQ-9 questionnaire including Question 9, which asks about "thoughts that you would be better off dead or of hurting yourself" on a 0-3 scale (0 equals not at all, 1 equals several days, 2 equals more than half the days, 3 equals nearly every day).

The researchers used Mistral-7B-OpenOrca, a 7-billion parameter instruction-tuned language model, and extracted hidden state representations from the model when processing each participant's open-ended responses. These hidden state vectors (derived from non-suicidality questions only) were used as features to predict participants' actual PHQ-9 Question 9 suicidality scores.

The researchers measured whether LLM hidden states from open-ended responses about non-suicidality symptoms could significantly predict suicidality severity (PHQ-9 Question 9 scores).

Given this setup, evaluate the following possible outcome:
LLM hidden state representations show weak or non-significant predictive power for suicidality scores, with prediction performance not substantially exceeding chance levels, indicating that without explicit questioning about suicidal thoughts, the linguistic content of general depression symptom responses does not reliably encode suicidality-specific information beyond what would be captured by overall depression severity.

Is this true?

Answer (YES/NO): NO